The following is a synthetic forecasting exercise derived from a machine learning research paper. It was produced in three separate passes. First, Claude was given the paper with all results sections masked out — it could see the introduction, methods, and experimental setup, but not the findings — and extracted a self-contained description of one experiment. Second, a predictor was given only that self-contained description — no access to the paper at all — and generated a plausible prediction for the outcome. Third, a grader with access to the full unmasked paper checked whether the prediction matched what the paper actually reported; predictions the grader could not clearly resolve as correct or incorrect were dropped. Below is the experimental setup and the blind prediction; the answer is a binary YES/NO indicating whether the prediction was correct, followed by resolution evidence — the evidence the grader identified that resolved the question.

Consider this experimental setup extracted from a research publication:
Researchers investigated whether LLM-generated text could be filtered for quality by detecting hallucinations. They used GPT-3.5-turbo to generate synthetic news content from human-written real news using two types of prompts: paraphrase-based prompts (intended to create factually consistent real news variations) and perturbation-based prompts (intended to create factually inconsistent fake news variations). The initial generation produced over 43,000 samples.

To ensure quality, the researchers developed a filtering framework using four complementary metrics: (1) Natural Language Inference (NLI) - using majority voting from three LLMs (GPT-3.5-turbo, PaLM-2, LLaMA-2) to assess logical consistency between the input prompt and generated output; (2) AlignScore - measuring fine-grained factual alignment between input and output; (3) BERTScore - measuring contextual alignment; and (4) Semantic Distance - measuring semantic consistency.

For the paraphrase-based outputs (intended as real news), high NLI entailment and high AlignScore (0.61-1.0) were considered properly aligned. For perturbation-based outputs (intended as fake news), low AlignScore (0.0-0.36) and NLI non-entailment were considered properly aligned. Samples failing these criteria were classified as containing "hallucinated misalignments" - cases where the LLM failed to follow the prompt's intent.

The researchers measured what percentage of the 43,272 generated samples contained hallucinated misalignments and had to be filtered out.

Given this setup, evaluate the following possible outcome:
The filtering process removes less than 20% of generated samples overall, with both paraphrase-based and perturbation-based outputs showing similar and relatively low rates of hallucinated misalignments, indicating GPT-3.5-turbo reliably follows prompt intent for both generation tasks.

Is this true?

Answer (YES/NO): NO